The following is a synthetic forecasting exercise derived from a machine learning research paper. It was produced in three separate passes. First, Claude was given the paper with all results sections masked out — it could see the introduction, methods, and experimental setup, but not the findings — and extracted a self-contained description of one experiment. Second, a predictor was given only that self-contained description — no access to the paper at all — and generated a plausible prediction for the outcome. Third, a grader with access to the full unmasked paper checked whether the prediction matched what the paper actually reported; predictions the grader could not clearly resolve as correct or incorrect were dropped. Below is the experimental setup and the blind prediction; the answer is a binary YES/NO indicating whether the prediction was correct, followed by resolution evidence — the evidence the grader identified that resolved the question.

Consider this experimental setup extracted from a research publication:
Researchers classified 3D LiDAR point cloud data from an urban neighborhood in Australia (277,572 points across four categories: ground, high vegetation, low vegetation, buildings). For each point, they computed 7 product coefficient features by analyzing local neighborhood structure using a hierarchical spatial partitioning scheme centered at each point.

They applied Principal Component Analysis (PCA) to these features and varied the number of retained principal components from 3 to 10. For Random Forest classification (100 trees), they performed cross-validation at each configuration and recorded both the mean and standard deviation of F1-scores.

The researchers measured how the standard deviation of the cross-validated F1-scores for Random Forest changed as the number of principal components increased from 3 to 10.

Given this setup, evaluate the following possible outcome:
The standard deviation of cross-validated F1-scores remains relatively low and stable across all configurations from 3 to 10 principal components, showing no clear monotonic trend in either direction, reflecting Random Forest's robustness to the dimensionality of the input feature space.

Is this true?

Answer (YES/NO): NO